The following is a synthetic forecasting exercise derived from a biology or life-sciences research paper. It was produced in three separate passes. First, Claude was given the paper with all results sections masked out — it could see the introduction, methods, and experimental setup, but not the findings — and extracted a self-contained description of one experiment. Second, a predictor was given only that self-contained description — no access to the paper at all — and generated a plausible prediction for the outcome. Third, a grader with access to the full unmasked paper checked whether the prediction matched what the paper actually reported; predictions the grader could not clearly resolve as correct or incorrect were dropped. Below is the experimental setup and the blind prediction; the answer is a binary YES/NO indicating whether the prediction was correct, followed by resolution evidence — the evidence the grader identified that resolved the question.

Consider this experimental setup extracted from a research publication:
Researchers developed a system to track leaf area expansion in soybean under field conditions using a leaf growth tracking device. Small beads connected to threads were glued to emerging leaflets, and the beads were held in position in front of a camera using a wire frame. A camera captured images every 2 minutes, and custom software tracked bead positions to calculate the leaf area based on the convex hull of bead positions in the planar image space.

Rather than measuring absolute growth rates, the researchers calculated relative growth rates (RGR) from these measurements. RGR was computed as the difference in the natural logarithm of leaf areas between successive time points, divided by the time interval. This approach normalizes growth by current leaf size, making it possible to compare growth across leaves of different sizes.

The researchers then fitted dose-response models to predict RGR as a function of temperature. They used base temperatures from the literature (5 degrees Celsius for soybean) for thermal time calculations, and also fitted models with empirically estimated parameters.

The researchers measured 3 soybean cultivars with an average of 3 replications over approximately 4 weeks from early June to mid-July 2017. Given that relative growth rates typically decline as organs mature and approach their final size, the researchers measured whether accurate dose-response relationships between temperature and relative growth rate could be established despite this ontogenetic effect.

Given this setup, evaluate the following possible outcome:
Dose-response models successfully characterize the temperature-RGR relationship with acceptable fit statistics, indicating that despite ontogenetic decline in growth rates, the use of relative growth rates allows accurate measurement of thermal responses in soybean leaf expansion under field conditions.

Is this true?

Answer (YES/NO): NO